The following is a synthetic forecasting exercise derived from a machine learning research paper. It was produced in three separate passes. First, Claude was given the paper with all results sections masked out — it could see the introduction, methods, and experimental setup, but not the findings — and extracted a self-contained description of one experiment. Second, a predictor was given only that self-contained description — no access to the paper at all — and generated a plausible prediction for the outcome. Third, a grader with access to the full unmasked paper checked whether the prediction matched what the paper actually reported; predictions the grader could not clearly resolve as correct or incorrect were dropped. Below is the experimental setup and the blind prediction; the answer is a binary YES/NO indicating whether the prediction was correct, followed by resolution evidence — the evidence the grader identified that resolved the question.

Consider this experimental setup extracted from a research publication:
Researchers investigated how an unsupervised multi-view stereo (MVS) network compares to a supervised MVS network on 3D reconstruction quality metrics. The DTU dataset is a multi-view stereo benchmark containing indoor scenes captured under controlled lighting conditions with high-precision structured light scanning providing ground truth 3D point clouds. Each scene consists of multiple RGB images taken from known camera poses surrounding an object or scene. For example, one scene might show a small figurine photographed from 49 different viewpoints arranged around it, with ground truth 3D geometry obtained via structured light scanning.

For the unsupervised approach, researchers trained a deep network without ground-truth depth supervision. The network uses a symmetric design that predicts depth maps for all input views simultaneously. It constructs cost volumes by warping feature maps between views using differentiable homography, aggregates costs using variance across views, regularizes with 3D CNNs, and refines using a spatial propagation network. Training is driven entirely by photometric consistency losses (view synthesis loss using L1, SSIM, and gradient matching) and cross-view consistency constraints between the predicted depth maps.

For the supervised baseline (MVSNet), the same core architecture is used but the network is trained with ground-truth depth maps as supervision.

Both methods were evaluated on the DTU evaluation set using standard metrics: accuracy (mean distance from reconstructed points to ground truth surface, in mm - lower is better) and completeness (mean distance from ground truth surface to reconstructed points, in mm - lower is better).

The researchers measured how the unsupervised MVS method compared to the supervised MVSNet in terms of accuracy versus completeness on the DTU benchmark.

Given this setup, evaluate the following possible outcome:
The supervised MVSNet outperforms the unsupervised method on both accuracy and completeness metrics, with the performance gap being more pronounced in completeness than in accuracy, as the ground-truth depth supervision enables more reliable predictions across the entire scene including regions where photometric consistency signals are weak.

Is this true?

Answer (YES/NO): NO